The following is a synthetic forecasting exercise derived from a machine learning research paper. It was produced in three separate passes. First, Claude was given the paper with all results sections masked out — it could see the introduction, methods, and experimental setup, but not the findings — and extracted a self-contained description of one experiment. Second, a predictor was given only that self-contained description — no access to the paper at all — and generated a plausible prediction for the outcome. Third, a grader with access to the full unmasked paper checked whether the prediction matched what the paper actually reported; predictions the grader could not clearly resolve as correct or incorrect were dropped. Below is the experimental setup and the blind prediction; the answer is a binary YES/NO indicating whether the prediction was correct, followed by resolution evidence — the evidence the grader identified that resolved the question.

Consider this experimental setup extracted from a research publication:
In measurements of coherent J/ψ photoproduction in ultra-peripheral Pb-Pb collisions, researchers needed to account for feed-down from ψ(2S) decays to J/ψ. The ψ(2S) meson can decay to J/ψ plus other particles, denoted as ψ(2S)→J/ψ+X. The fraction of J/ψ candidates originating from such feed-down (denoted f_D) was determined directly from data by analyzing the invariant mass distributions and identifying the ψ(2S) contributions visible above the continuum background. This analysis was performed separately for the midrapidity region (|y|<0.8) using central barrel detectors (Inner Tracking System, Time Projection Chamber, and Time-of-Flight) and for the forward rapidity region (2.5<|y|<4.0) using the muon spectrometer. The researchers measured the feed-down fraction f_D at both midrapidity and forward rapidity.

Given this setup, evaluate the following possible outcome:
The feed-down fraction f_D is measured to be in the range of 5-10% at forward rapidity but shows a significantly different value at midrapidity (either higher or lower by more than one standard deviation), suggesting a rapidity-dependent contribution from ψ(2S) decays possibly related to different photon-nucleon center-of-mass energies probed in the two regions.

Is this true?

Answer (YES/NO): NO